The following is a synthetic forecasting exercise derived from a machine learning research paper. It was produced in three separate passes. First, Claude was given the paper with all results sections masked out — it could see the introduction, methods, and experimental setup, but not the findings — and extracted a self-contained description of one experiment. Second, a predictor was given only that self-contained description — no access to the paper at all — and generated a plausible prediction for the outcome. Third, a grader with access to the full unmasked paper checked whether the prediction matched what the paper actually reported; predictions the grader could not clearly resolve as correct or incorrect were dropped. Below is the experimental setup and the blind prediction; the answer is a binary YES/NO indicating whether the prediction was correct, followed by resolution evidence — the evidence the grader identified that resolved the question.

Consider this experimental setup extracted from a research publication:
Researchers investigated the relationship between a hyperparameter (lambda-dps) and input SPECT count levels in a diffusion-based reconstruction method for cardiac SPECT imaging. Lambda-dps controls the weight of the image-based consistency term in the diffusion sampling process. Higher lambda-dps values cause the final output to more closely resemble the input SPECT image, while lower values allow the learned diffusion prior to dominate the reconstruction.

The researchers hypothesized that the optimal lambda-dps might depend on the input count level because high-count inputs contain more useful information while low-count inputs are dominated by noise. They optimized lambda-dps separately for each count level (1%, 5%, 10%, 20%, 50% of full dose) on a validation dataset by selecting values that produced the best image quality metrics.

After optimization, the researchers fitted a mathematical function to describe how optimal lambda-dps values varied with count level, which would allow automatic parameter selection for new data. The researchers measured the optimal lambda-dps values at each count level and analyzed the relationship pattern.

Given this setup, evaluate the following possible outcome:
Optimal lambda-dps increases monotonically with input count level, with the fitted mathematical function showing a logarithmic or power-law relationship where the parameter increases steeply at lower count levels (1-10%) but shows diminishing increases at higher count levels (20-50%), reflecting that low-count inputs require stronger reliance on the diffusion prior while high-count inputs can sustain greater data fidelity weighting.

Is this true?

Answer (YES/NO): YES